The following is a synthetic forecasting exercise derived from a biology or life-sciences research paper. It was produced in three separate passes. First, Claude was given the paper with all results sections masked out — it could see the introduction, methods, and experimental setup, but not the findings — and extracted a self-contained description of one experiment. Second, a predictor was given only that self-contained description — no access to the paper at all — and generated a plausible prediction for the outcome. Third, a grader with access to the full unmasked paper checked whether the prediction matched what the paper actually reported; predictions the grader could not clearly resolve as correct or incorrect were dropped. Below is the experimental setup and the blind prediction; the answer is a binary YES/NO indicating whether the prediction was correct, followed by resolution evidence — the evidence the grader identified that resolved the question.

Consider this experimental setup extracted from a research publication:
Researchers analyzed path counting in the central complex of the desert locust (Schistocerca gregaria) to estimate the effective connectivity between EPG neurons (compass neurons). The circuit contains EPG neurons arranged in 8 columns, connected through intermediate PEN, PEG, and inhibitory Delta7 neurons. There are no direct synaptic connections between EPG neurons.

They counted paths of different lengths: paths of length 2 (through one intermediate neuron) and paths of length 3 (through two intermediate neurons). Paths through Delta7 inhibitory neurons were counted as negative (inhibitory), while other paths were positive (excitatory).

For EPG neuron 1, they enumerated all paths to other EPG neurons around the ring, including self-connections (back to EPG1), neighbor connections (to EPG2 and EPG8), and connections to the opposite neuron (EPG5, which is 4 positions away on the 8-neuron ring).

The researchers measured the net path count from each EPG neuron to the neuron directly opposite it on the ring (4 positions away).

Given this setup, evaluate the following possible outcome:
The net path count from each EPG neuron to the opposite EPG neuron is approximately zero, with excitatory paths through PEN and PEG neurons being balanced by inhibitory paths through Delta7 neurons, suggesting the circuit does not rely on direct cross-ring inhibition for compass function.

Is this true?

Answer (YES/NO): NO